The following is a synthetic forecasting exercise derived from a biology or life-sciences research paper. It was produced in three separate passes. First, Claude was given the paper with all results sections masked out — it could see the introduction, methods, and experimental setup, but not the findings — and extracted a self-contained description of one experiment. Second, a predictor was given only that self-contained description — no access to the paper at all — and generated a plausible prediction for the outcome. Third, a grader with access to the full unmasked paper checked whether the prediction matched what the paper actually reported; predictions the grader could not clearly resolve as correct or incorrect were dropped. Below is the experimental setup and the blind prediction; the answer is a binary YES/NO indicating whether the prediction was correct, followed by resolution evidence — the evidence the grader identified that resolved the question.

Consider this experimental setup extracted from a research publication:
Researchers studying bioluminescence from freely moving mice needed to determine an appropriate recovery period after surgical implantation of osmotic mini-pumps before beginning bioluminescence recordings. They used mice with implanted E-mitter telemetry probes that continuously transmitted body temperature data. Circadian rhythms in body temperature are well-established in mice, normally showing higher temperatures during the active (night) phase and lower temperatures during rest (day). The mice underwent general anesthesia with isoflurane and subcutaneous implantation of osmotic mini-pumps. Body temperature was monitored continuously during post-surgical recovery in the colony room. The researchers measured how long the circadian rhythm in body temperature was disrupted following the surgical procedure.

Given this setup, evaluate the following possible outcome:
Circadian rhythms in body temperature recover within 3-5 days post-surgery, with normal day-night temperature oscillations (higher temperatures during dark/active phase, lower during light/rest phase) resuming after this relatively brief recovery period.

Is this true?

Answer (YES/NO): YES